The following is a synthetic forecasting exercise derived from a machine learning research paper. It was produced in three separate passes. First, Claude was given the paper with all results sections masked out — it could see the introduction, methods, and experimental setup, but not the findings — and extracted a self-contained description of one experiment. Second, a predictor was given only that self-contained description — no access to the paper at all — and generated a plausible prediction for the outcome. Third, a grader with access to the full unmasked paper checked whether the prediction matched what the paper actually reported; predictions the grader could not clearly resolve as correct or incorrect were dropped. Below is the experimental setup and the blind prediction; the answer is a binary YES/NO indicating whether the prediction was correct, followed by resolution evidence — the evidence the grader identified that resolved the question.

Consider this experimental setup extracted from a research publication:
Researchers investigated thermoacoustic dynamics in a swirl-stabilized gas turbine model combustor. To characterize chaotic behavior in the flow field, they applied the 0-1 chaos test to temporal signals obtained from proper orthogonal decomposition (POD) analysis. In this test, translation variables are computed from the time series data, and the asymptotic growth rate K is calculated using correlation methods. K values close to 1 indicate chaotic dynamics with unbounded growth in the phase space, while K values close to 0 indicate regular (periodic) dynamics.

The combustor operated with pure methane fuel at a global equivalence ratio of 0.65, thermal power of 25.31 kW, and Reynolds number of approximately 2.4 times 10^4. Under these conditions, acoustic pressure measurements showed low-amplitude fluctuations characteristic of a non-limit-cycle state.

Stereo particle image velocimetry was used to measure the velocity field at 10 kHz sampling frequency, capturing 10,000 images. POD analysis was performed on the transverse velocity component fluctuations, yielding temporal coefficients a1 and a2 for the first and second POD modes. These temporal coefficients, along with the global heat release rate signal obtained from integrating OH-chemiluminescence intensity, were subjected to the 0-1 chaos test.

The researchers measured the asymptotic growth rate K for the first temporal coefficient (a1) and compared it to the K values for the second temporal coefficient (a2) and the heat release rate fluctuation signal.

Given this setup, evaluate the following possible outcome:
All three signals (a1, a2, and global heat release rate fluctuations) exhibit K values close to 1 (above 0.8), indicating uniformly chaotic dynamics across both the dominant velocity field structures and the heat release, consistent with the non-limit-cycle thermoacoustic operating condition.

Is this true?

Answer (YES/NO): NO